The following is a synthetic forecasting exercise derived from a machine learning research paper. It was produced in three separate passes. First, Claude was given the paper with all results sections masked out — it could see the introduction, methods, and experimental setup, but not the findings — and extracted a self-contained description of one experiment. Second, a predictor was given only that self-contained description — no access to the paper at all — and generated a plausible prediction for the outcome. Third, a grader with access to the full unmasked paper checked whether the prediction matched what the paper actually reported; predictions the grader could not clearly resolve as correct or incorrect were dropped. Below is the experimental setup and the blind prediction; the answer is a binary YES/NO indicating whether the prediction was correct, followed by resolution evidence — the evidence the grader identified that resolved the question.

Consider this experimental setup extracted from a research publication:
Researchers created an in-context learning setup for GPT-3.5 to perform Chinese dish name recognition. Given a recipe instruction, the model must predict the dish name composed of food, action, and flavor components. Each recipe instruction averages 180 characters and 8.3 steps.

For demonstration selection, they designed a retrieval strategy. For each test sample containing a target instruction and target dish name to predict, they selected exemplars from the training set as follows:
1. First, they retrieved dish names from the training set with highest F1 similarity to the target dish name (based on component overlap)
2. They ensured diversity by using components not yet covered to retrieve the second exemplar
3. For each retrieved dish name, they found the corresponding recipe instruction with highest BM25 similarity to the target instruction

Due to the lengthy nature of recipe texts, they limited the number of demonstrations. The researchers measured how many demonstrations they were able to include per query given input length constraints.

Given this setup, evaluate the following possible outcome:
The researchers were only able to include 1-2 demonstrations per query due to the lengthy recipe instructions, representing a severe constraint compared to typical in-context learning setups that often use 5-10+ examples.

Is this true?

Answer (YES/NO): YES